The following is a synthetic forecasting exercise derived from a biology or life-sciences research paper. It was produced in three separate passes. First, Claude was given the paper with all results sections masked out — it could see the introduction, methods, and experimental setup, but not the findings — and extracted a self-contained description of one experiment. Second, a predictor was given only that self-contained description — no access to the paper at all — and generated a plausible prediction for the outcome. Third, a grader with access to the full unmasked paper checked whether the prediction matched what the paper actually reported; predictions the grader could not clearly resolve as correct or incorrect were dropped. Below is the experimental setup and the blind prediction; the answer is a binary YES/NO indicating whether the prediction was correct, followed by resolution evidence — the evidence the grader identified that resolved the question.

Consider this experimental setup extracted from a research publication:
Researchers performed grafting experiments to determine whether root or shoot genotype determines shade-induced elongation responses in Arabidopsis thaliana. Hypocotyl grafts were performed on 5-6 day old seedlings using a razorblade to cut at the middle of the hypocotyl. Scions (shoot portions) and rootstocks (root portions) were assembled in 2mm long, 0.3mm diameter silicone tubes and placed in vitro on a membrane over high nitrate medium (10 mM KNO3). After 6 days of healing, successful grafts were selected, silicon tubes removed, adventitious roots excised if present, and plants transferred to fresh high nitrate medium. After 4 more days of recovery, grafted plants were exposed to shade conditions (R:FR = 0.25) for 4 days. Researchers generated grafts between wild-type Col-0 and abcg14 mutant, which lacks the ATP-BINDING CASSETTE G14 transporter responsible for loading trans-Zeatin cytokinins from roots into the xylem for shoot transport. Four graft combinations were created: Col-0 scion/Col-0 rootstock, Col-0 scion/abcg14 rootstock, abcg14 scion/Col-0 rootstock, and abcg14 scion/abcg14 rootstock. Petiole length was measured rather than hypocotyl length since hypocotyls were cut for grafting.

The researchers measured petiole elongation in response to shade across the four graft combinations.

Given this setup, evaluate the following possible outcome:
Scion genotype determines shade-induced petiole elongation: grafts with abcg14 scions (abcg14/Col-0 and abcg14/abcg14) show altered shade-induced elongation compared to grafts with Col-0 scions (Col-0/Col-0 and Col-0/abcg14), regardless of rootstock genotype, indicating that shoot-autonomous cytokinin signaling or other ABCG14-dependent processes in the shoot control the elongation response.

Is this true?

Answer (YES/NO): NO